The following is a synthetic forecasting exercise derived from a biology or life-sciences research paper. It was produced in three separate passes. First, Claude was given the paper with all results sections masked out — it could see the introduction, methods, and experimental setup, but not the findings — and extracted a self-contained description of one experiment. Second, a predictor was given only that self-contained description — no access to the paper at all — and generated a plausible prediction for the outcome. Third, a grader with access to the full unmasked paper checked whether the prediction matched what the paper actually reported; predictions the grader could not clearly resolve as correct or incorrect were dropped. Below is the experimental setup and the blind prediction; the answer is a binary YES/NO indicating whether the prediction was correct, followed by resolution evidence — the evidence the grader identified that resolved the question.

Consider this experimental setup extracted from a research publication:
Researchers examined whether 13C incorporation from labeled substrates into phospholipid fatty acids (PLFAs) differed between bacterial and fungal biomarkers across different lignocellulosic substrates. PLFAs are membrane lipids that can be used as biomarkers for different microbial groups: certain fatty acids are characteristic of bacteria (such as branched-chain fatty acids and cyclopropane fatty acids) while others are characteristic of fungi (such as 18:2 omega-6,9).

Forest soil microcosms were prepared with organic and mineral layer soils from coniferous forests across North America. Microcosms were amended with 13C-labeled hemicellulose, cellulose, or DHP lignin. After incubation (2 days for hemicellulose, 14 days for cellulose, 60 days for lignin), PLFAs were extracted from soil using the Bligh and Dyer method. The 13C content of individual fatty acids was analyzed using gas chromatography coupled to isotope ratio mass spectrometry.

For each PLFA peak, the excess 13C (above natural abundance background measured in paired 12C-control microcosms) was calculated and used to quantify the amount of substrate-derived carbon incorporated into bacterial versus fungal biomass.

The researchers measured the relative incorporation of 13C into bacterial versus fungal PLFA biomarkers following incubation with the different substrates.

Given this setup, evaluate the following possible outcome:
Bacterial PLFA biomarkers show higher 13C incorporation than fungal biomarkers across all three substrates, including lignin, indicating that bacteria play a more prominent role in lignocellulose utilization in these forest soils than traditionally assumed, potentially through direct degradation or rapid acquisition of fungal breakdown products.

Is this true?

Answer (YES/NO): NO